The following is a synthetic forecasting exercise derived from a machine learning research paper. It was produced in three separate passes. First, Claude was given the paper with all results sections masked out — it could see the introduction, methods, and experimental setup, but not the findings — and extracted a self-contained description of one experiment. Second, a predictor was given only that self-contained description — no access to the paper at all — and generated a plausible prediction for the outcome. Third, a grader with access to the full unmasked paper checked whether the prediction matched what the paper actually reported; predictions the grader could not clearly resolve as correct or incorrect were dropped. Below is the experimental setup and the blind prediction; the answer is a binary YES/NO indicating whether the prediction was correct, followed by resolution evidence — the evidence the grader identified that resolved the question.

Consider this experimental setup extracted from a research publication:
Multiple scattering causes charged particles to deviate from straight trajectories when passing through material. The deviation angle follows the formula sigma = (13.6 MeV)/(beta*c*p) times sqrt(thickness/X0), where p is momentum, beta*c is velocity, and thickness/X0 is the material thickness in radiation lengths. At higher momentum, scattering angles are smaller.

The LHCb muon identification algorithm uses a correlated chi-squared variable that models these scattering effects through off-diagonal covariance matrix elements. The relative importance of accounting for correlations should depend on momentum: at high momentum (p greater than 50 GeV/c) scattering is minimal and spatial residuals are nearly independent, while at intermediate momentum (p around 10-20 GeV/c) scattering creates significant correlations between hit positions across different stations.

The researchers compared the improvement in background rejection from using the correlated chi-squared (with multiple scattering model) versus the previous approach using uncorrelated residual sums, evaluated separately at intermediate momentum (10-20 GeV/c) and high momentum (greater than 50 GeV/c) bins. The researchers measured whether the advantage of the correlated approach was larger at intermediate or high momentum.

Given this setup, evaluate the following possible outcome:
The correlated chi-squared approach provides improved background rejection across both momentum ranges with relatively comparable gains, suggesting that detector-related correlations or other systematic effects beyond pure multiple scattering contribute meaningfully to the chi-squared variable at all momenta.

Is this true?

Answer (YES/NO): NO